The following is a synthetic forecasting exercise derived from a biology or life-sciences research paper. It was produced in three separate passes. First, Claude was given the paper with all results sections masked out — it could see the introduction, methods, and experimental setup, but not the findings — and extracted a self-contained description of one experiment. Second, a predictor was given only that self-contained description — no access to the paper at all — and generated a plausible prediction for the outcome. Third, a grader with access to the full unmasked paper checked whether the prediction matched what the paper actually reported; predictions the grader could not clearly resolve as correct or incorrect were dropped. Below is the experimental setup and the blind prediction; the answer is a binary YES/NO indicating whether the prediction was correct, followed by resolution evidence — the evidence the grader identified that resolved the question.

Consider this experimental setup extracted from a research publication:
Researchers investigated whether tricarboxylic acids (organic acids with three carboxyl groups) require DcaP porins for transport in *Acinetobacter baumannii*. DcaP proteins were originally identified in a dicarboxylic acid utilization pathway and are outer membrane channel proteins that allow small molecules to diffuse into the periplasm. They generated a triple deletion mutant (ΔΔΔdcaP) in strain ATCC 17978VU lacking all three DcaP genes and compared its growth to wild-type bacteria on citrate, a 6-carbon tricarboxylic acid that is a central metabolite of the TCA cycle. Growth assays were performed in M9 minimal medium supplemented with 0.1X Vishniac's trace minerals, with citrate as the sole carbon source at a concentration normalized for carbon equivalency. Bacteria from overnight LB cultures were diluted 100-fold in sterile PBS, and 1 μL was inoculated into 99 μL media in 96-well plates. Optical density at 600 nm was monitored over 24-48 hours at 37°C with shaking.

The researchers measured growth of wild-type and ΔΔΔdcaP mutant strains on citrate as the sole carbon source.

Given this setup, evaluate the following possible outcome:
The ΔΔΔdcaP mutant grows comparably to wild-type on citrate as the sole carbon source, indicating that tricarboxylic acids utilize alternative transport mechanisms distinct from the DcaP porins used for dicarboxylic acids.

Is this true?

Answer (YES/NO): NO